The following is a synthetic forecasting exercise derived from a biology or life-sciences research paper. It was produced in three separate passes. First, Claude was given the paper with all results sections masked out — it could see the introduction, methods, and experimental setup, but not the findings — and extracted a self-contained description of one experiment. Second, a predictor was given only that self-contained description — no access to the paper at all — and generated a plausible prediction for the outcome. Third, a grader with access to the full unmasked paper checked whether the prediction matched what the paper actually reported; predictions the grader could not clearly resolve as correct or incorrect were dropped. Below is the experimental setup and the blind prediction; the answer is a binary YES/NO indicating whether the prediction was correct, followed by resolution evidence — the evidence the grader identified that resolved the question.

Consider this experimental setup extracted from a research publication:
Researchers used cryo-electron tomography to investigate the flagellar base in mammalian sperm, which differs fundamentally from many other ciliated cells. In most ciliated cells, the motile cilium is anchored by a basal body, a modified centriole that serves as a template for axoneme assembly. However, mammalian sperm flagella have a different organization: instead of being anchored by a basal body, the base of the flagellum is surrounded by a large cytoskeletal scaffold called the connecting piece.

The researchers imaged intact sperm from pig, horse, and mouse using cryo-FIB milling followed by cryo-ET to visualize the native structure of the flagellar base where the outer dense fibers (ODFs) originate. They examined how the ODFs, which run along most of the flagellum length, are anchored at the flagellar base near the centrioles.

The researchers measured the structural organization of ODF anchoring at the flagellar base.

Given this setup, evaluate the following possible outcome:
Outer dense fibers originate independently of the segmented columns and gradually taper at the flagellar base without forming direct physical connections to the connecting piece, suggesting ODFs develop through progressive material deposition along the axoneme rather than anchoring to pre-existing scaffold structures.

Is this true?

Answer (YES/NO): NO